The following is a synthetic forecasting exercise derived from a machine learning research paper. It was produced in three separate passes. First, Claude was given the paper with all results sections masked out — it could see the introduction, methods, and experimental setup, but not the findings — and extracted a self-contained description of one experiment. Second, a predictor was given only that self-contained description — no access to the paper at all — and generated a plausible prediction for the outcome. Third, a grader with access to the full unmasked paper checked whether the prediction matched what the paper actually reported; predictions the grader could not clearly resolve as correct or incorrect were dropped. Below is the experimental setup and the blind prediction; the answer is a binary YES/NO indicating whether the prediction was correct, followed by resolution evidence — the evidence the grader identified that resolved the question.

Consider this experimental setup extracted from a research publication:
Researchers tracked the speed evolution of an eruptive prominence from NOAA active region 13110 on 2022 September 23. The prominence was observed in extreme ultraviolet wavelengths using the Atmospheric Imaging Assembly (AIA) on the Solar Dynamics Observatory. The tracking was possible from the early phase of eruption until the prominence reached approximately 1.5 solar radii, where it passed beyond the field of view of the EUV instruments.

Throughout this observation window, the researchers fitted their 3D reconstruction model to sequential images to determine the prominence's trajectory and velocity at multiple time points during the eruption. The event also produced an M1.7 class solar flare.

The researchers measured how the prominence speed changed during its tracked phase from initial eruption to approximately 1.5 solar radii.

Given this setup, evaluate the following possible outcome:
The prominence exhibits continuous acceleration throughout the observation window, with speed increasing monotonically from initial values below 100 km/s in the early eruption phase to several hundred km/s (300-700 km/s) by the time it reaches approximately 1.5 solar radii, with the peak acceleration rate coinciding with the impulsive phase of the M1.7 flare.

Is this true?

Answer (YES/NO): NO